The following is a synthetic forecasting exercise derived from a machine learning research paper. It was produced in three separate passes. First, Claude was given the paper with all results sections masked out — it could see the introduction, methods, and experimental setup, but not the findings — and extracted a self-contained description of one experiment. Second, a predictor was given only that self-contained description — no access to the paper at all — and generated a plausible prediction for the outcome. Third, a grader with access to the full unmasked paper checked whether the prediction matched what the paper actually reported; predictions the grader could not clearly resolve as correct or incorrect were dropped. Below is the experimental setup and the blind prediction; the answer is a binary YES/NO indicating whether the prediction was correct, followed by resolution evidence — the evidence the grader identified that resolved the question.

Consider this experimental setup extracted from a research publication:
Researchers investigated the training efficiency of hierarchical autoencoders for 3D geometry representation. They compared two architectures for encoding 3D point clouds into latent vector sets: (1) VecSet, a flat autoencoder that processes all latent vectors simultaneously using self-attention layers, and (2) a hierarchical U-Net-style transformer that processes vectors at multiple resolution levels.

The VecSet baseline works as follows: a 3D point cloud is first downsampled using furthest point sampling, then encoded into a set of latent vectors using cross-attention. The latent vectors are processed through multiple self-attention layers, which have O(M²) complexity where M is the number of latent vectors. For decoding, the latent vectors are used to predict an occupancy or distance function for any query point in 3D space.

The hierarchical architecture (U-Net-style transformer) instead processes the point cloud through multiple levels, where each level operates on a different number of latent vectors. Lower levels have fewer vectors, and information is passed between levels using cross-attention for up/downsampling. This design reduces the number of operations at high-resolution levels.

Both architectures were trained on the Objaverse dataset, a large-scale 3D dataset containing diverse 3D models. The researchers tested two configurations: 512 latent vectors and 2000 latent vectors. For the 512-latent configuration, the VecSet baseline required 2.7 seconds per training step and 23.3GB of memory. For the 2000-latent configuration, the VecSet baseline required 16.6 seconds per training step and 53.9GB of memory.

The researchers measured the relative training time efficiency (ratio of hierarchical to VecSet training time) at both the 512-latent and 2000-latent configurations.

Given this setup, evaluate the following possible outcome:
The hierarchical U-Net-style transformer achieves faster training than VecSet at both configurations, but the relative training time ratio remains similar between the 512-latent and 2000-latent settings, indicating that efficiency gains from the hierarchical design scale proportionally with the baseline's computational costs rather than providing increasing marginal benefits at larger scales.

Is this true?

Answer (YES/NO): NO